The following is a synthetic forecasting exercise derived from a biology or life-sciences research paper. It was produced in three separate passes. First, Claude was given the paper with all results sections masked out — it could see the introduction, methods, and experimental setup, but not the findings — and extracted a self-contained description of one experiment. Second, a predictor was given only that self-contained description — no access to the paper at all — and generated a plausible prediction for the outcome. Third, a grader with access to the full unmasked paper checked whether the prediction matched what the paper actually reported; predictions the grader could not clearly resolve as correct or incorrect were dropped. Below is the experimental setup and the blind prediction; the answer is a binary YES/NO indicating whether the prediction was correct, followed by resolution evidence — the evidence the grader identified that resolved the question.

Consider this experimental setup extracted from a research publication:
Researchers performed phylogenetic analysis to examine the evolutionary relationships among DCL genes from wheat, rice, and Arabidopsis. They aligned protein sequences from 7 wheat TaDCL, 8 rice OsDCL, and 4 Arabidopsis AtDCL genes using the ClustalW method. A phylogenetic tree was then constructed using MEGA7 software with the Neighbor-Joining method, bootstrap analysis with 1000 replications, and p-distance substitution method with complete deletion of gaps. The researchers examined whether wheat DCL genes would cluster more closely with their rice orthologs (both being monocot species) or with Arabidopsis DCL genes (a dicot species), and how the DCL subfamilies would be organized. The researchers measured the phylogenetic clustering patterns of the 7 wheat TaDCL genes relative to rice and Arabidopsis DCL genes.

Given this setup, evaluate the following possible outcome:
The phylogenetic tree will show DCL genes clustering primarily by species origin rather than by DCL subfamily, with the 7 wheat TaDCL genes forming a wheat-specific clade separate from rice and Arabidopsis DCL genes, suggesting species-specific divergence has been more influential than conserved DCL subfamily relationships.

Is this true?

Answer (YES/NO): NO